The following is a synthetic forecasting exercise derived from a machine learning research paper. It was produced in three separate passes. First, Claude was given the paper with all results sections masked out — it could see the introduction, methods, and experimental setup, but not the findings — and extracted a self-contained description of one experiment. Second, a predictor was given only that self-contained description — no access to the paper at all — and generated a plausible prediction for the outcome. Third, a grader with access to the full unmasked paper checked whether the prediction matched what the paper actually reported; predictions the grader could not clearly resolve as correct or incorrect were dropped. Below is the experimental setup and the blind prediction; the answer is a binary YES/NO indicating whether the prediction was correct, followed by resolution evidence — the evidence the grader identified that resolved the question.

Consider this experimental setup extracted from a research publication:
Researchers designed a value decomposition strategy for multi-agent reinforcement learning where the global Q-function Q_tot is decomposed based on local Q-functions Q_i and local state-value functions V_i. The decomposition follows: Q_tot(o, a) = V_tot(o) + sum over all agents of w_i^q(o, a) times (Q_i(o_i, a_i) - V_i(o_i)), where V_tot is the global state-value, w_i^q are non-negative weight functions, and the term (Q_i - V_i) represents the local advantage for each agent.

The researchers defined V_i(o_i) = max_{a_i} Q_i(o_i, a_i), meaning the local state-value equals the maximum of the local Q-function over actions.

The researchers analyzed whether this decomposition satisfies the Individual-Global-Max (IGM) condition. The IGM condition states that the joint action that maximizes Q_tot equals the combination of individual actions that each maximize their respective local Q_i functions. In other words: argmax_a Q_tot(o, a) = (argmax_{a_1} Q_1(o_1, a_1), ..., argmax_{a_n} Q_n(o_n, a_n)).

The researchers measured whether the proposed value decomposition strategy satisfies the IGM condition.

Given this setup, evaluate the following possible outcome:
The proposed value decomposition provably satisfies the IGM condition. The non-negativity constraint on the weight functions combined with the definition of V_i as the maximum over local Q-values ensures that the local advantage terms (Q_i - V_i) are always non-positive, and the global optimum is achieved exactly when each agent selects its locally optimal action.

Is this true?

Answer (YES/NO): YES